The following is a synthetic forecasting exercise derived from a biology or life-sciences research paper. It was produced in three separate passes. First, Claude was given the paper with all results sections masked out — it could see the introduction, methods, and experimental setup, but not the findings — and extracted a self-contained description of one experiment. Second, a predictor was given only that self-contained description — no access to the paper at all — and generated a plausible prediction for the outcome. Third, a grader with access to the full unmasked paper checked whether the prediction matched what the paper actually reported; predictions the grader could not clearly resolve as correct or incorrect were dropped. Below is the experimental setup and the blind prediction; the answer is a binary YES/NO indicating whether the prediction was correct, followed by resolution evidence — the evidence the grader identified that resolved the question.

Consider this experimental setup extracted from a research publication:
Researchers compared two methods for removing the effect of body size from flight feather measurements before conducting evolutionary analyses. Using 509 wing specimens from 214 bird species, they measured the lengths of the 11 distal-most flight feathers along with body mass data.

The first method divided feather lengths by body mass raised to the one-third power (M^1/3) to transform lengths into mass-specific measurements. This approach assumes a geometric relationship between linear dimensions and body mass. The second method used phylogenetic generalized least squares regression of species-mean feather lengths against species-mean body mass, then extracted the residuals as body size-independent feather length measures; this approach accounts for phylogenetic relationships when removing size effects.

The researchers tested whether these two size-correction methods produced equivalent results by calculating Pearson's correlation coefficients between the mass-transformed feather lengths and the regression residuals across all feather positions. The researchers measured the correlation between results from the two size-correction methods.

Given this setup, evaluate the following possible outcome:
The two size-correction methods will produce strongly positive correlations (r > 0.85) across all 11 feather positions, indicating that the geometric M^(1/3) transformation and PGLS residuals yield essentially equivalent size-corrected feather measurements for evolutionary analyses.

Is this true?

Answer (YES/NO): YES